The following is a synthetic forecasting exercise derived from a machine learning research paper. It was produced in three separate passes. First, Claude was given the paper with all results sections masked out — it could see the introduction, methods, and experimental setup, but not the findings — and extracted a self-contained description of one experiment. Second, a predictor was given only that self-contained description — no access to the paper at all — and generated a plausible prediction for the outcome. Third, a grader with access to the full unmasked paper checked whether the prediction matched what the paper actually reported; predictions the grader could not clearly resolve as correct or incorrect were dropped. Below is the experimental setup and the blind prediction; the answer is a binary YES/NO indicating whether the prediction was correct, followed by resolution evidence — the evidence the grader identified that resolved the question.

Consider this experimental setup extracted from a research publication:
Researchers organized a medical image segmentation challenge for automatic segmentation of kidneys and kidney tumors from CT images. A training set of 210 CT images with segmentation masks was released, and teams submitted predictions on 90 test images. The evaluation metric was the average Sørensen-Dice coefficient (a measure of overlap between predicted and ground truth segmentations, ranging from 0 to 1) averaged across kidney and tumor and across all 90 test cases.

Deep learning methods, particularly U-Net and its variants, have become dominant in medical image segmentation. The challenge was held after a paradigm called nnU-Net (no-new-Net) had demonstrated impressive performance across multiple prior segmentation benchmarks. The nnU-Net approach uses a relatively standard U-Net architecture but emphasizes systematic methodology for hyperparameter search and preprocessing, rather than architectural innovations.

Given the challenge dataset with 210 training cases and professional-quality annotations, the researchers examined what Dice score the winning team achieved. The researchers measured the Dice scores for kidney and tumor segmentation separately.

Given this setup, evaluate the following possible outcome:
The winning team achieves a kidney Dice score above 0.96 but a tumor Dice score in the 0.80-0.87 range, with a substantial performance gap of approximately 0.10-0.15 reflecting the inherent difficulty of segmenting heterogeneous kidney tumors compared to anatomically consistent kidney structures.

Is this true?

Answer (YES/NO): YES